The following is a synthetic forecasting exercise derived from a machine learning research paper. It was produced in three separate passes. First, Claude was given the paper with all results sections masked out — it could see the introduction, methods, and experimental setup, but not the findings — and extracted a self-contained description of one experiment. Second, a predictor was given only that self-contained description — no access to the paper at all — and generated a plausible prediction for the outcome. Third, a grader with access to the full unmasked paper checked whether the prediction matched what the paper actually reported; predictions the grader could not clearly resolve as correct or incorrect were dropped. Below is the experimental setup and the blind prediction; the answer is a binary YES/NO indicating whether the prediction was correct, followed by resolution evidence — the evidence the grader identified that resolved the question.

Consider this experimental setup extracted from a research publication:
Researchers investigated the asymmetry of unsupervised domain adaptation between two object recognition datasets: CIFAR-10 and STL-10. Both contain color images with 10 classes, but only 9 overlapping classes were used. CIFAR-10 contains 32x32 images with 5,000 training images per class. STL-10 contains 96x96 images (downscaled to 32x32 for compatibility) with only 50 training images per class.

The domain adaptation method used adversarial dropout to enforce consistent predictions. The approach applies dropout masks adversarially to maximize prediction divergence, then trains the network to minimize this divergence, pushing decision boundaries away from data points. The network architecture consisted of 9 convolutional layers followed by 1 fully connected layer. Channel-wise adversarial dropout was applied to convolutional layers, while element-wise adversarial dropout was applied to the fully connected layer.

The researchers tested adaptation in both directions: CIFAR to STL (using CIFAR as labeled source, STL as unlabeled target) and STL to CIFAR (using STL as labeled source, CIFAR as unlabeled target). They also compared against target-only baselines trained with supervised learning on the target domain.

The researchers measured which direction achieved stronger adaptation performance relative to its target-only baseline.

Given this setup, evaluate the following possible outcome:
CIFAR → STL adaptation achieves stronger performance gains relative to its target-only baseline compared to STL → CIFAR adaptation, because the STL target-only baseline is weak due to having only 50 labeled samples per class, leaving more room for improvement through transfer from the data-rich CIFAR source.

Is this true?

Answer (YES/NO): YES